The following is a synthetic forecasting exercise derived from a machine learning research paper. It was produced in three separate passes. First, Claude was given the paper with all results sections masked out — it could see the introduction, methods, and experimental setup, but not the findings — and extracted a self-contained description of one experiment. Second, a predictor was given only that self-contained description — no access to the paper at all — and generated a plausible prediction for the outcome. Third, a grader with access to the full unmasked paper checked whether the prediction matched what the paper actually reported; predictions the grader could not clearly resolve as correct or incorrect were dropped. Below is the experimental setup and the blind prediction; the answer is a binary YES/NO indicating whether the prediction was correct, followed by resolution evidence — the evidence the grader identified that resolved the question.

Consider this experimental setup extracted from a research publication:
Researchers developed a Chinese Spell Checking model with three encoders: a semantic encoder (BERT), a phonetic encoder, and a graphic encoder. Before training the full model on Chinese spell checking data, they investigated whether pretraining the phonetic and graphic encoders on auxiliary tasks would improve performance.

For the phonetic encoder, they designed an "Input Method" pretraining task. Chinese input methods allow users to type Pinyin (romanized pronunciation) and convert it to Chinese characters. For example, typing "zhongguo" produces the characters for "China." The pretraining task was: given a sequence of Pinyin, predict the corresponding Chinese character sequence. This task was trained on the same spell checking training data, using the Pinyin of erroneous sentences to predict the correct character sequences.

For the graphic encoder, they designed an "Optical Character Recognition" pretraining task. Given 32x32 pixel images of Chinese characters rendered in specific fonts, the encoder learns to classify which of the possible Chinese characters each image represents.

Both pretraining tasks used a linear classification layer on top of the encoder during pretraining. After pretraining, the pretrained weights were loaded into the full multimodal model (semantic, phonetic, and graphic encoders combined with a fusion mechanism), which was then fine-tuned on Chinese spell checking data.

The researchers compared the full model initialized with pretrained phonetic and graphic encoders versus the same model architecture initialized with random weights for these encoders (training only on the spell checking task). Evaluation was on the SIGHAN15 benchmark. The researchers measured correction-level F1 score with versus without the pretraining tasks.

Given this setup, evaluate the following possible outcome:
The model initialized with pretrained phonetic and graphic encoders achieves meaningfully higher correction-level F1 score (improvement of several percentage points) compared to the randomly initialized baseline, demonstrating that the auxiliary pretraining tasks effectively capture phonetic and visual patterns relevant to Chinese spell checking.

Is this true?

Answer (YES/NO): NO